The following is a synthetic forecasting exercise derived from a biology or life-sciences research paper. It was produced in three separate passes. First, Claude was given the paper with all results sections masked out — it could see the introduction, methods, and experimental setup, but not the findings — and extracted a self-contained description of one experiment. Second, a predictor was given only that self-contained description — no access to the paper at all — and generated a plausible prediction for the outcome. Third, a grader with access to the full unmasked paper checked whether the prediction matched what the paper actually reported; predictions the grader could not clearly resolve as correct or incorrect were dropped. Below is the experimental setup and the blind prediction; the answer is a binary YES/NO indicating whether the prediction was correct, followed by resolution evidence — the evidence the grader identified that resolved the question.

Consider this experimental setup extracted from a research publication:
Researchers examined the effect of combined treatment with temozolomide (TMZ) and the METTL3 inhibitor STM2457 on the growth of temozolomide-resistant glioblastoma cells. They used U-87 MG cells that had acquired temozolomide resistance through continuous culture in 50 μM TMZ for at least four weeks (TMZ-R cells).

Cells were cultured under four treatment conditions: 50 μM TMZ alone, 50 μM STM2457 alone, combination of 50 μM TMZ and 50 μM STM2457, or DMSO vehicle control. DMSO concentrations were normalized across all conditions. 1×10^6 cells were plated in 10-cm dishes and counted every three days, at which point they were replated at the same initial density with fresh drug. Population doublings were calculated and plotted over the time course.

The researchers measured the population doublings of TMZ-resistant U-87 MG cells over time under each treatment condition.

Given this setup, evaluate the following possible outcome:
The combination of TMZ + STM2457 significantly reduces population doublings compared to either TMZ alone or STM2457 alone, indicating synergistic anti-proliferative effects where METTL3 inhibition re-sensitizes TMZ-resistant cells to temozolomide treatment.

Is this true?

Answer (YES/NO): YES